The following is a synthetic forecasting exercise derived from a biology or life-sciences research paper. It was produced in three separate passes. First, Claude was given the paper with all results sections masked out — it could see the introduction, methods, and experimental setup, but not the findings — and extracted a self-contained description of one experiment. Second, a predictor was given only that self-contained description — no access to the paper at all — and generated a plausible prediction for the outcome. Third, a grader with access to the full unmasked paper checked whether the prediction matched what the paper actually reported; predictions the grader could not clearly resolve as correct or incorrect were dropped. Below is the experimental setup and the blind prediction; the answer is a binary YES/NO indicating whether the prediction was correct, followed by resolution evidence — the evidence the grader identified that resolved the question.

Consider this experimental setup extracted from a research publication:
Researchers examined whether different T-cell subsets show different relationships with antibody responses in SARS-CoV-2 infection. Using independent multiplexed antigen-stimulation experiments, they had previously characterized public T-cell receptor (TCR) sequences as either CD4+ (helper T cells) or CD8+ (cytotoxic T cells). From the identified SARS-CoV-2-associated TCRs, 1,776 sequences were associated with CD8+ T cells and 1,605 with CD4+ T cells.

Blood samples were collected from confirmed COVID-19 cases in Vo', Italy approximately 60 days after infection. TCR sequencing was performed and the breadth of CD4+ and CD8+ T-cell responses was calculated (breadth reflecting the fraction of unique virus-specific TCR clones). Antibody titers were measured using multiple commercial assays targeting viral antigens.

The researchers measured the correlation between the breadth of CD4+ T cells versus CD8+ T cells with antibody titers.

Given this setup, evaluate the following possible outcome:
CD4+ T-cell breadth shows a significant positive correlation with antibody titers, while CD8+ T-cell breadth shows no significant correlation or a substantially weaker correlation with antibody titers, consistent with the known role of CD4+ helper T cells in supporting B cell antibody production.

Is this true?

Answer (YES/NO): YES